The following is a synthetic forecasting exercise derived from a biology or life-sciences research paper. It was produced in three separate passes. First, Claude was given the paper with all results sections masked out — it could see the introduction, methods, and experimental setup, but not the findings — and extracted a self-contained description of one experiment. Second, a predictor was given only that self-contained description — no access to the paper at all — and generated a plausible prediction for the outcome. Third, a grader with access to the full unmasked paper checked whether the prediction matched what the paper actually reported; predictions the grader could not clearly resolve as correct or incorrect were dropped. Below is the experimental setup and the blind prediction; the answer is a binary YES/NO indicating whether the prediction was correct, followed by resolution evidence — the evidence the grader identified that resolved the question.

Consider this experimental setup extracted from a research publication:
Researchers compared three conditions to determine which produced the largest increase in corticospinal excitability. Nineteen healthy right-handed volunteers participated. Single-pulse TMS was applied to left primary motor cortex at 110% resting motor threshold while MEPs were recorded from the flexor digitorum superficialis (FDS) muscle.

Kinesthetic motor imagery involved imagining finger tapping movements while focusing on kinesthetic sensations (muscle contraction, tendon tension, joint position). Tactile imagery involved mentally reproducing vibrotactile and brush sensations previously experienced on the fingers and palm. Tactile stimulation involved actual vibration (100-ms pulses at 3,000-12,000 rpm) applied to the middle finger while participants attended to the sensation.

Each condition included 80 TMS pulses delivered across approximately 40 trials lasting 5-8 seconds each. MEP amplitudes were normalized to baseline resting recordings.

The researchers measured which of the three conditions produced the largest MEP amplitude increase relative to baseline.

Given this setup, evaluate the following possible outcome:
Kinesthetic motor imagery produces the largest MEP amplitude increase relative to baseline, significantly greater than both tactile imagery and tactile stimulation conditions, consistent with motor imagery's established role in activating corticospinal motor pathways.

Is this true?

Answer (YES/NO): YES